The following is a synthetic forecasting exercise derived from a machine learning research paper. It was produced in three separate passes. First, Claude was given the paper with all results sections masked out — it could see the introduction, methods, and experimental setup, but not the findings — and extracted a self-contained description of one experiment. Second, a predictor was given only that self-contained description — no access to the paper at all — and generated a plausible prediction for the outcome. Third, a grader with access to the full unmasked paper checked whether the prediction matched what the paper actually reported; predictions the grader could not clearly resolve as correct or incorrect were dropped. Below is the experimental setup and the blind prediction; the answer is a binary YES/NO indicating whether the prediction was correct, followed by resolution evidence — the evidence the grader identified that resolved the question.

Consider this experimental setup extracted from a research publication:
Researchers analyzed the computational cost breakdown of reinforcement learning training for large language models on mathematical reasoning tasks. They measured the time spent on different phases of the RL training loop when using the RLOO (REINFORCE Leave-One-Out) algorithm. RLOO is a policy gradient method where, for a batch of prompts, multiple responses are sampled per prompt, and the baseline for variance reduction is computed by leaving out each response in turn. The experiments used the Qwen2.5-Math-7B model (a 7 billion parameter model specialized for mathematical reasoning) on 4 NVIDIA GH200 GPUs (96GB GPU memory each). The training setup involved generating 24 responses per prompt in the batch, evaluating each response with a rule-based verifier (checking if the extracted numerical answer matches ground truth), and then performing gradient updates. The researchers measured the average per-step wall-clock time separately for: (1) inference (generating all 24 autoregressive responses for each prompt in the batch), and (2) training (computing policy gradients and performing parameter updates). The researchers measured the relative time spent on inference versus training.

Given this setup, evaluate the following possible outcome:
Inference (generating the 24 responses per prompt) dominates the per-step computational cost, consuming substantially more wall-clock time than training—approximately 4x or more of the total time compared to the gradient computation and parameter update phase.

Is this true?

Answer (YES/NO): NO